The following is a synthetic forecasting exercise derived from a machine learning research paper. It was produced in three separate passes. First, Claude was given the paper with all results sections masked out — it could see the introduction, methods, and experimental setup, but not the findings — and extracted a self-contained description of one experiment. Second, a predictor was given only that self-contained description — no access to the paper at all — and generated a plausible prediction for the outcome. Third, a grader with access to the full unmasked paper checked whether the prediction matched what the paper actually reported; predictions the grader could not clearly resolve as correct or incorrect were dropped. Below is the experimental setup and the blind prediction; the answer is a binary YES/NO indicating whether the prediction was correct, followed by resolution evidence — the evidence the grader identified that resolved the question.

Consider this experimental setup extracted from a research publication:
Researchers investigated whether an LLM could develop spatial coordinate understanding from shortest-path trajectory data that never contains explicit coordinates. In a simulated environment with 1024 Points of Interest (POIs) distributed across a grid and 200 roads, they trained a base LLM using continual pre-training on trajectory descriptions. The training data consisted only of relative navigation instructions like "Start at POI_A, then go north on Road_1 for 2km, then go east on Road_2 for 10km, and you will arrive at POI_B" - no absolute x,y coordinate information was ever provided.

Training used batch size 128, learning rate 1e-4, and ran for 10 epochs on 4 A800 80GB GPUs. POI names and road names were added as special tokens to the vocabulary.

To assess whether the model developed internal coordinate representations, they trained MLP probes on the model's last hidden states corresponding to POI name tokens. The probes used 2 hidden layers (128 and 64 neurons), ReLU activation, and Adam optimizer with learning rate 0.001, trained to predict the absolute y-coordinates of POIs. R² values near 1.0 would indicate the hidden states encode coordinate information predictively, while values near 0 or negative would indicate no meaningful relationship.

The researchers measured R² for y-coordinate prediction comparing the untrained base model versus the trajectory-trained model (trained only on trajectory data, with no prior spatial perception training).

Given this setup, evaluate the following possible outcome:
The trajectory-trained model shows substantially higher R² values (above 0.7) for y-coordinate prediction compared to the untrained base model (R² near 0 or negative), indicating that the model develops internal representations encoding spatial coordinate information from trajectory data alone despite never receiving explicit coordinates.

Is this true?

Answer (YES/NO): YES